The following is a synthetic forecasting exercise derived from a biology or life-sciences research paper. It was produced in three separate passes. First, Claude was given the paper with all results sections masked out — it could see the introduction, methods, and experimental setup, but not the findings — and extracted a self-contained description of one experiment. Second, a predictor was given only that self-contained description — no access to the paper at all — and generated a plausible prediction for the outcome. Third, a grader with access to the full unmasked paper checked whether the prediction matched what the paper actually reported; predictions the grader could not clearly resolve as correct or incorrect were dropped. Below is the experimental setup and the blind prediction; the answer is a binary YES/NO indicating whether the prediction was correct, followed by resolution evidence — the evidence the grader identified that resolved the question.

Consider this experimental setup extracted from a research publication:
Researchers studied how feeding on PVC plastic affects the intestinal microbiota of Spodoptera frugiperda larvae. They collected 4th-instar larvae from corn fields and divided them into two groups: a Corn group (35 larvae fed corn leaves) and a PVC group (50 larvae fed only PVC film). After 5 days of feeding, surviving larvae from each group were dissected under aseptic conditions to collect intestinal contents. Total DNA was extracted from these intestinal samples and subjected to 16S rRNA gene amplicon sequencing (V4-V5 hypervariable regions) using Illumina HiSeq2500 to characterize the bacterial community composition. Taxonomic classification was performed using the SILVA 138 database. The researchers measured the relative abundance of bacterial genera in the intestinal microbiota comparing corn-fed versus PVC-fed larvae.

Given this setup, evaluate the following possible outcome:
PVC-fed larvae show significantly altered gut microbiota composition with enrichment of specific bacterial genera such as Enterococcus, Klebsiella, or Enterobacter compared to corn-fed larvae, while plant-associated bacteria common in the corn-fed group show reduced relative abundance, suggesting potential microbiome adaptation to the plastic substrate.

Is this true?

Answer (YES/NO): YES